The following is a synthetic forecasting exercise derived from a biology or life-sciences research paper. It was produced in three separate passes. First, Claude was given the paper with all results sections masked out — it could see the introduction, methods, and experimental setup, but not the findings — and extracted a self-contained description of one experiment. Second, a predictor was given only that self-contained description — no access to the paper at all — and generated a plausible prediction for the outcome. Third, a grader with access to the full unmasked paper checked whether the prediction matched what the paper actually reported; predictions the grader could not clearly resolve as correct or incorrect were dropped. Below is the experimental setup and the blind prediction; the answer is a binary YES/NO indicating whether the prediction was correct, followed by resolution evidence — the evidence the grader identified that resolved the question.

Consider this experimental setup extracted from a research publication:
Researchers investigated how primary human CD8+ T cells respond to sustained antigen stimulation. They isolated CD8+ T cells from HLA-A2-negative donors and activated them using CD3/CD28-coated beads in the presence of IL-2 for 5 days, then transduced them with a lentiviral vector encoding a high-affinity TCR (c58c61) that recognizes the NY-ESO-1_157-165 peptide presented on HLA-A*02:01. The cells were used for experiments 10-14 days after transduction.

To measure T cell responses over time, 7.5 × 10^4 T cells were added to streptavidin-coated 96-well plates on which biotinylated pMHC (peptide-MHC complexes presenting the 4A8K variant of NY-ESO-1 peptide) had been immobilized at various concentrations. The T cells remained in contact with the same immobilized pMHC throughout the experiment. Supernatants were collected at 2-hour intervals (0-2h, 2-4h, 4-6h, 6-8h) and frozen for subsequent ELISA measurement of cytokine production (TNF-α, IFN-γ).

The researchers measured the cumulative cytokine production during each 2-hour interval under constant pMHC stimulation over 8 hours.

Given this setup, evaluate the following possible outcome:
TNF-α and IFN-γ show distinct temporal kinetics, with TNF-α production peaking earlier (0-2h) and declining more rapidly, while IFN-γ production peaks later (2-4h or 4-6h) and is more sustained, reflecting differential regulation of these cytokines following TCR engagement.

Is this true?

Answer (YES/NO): NO